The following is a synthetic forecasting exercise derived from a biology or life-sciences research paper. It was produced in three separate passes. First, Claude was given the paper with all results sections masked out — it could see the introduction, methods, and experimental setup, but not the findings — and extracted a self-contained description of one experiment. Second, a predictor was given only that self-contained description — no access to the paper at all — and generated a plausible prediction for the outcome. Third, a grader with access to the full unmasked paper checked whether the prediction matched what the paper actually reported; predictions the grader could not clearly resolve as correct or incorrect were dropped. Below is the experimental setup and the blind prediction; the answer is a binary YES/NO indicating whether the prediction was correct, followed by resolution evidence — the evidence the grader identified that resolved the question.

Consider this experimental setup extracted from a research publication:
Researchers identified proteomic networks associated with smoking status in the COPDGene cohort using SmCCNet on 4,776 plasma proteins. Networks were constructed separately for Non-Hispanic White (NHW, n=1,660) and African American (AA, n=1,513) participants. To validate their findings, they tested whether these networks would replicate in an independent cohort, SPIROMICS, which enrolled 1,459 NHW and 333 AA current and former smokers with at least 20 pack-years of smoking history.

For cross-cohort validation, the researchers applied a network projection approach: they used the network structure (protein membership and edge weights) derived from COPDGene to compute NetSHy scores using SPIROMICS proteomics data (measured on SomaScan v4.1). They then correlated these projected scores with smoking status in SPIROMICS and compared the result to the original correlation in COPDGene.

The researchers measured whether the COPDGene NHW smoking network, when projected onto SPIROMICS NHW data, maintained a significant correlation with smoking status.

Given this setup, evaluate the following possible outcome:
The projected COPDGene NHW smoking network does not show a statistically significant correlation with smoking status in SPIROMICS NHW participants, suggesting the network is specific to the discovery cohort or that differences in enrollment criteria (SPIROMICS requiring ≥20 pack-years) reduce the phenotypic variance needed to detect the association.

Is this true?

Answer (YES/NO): NO